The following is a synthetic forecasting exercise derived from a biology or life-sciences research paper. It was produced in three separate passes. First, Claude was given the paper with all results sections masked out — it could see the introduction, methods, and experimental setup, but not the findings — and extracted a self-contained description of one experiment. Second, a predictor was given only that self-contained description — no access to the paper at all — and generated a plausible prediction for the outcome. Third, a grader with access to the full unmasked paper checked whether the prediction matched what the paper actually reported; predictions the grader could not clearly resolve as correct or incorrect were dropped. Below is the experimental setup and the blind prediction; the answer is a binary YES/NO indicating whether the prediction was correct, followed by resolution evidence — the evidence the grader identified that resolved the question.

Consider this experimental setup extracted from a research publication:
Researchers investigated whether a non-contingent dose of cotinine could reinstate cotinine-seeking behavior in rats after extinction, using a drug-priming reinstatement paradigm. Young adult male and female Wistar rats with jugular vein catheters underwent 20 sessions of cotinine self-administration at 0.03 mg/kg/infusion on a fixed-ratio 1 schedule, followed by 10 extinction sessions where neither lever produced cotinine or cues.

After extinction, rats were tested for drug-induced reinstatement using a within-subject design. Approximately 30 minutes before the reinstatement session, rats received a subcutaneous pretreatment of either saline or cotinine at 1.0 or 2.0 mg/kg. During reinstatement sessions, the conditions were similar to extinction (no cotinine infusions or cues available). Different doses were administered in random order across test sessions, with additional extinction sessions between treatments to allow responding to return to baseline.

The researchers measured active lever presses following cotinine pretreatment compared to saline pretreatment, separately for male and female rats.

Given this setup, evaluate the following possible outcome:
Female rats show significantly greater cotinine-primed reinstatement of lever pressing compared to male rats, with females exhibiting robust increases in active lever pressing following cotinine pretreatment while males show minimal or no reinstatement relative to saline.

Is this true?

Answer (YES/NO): NO